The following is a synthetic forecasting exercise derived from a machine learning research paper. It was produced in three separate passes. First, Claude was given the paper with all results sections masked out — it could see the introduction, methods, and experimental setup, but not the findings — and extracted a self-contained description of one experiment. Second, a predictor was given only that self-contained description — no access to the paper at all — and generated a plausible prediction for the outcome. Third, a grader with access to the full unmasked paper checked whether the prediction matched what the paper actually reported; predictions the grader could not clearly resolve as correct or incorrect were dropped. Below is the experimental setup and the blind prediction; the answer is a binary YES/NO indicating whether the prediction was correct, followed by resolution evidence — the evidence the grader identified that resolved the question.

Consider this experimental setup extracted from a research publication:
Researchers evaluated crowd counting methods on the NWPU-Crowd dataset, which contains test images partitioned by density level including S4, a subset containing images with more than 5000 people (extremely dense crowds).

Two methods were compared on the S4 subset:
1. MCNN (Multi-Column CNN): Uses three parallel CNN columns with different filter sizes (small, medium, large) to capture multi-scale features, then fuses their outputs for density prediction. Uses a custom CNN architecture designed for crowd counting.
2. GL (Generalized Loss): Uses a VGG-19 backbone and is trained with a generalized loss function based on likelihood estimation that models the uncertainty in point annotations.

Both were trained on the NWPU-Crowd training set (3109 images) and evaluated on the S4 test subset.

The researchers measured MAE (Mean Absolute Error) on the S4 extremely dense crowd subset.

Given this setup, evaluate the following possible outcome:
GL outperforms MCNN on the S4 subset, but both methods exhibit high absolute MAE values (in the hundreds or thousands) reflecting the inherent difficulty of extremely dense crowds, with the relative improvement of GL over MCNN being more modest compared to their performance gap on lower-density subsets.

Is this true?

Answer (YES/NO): YES